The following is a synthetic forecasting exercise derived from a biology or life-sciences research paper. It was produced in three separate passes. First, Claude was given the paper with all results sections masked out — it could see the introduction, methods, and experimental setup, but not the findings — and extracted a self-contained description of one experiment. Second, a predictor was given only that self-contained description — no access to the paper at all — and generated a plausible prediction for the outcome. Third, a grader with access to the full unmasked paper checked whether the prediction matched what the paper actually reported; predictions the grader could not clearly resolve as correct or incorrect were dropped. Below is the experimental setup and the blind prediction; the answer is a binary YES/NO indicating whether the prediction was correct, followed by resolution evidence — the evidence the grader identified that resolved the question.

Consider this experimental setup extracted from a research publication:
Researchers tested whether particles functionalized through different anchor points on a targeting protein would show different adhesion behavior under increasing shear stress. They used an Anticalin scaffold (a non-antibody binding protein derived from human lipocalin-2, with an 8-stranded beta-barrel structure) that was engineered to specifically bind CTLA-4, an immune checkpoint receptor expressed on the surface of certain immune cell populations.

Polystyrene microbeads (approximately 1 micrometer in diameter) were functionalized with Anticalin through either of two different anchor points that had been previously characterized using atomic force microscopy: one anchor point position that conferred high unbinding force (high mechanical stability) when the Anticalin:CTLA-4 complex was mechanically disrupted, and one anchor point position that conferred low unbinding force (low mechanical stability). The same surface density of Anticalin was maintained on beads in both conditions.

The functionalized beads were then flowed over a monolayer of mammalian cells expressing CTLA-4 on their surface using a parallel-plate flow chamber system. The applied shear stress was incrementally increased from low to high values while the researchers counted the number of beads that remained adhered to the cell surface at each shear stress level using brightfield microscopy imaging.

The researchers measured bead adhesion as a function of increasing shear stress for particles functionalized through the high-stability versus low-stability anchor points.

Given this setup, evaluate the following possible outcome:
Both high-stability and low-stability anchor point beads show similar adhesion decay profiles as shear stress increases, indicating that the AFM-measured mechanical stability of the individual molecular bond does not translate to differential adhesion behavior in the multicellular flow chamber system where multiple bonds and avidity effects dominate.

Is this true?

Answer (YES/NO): NO